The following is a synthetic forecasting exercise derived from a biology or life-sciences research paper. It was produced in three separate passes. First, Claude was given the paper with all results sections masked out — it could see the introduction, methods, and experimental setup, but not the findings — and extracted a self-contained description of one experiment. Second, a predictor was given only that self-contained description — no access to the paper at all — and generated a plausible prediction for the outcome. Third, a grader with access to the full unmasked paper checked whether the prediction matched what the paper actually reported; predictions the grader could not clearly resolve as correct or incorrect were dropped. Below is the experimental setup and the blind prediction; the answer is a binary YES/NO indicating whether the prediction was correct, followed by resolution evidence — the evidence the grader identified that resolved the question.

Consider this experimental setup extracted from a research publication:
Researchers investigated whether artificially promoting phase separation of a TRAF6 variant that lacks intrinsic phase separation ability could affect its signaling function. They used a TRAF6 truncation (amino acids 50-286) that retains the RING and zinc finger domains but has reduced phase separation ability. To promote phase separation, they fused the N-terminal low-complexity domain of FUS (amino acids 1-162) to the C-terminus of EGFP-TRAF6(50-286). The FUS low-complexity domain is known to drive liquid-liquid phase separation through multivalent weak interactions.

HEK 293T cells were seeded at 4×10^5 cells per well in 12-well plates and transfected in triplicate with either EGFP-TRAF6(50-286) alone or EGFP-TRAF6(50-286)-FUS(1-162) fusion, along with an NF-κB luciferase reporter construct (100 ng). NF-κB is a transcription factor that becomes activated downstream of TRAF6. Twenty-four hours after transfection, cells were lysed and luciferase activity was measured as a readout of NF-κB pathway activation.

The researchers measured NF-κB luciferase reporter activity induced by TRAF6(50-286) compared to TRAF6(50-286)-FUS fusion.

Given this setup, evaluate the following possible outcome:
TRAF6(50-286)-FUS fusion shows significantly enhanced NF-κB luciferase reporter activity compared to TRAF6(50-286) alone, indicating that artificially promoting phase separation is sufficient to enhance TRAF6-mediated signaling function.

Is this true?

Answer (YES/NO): YES